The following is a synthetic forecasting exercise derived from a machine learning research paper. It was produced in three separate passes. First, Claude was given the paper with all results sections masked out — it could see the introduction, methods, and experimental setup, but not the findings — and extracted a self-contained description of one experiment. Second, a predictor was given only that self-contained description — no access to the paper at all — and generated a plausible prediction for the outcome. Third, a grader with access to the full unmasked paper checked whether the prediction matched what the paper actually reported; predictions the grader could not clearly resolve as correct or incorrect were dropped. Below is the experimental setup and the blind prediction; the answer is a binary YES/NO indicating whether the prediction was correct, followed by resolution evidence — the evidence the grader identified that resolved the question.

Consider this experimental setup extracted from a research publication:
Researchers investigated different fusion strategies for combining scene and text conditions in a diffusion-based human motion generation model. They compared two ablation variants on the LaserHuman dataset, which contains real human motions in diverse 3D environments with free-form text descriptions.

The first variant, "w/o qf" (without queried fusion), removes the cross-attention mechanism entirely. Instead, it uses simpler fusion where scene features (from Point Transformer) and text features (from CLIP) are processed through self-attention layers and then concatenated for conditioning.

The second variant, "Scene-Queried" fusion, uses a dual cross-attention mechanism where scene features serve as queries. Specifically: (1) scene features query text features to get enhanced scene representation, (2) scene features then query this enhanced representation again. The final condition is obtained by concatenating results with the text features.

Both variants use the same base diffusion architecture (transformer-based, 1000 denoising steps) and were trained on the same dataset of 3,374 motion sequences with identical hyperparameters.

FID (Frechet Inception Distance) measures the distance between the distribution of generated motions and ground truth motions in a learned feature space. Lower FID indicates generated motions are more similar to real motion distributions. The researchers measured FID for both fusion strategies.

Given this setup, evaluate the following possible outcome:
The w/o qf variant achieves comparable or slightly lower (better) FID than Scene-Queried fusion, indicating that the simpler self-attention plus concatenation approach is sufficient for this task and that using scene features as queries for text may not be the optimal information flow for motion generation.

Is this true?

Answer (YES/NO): NO